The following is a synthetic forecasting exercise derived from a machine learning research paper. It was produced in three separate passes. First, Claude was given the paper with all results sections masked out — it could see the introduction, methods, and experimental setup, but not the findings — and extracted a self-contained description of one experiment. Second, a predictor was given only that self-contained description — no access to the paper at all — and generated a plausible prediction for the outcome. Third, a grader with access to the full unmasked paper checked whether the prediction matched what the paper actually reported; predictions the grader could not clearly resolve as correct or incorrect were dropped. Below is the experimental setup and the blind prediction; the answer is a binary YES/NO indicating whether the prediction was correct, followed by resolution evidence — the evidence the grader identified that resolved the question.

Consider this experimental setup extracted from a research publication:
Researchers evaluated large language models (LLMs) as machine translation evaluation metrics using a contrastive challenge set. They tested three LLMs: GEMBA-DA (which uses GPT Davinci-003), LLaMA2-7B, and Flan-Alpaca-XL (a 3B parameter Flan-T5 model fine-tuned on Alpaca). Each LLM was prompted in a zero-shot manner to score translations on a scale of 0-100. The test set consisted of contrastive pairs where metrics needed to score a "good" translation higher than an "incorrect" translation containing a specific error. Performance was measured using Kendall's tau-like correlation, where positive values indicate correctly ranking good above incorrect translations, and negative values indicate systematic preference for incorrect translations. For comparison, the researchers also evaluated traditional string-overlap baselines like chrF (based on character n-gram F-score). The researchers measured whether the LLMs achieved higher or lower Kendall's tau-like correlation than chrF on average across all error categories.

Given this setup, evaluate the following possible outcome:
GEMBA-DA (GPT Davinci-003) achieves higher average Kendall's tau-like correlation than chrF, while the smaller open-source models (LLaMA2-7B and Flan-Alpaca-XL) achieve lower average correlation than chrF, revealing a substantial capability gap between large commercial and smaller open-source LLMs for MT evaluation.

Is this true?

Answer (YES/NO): NO